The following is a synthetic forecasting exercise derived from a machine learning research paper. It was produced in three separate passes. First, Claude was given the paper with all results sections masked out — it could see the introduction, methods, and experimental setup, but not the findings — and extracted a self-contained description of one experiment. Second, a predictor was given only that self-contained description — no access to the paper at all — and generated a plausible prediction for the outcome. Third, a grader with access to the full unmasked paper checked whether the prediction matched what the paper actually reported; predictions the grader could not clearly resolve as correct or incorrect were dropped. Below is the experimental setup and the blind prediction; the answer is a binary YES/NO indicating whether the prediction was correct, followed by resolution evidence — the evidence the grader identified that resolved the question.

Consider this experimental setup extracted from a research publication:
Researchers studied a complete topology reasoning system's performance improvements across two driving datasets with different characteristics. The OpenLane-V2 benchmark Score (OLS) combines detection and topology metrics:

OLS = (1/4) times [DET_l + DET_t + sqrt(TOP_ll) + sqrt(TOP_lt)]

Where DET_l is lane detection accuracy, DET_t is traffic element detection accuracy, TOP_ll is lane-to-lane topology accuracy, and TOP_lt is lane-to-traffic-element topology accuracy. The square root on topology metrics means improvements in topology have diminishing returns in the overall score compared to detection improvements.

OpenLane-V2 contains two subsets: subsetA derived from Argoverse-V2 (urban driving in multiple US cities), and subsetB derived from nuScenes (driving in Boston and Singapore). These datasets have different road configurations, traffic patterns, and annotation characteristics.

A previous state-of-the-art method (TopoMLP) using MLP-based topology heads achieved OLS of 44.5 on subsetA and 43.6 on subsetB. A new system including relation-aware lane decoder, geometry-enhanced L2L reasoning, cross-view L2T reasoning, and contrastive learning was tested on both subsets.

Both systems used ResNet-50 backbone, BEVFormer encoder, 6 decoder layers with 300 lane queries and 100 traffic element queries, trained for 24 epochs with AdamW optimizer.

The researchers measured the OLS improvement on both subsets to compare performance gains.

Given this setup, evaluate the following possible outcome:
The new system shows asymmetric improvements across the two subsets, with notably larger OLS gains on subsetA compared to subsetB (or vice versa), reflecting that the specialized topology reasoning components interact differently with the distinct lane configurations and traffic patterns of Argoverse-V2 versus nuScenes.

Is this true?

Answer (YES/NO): YES